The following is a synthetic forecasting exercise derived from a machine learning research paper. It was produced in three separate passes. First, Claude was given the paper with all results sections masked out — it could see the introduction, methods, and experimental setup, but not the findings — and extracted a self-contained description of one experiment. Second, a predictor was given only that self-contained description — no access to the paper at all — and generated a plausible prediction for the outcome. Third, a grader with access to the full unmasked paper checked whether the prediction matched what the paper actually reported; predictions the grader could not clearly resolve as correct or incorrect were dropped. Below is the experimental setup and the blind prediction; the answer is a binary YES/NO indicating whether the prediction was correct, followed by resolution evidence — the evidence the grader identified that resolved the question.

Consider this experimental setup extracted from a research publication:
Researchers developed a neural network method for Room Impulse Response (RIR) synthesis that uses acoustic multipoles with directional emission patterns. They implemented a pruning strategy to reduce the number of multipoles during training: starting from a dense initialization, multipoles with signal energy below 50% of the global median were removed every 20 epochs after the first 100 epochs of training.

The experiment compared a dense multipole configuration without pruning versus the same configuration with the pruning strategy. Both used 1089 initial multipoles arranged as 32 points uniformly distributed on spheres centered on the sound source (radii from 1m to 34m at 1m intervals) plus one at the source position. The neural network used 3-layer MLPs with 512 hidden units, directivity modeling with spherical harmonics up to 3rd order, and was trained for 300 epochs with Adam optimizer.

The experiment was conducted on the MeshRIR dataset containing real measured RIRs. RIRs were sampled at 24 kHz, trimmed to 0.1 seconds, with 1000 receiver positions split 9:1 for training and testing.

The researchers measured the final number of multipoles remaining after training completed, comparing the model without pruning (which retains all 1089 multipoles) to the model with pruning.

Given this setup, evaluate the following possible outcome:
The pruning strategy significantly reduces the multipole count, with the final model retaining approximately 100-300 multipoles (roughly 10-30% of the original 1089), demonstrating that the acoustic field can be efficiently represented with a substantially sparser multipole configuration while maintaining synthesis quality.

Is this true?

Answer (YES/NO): YES